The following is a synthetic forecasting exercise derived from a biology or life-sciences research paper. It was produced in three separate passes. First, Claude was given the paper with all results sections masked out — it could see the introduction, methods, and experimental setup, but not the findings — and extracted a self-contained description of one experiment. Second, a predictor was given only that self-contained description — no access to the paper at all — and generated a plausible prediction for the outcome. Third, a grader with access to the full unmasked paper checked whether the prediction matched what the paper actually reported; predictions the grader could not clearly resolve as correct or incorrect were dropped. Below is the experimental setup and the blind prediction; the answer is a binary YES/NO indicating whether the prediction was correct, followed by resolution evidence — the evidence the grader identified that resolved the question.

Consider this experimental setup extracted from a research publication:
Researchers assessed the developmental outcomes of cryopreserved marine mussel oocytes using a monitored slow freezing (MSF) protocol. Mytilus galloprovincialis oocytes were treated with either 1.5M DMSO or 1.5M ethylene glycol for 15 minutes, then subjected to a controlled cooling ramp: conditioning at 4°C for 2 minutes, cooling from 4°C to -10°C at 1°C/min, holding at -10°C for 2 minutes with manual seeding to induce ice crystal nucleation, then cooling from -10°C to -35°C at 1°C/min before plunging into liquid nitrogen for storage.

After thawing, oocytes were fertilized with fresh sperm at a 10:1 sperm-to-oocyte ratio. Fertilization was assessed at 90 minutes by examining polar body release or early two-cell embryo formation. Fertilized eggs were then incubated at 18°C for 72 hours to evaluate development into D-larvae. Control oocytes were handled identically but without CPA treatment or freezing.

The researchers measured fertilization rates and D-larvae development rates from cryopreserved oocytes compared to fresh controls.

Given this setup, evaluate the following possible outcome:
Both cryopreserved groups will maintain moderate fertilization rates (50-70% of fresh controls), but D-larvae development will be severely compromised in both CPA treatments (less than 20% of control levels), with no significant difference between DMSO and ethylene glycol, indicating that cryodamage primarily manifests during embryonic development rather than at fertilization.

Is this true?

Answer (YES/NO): NO